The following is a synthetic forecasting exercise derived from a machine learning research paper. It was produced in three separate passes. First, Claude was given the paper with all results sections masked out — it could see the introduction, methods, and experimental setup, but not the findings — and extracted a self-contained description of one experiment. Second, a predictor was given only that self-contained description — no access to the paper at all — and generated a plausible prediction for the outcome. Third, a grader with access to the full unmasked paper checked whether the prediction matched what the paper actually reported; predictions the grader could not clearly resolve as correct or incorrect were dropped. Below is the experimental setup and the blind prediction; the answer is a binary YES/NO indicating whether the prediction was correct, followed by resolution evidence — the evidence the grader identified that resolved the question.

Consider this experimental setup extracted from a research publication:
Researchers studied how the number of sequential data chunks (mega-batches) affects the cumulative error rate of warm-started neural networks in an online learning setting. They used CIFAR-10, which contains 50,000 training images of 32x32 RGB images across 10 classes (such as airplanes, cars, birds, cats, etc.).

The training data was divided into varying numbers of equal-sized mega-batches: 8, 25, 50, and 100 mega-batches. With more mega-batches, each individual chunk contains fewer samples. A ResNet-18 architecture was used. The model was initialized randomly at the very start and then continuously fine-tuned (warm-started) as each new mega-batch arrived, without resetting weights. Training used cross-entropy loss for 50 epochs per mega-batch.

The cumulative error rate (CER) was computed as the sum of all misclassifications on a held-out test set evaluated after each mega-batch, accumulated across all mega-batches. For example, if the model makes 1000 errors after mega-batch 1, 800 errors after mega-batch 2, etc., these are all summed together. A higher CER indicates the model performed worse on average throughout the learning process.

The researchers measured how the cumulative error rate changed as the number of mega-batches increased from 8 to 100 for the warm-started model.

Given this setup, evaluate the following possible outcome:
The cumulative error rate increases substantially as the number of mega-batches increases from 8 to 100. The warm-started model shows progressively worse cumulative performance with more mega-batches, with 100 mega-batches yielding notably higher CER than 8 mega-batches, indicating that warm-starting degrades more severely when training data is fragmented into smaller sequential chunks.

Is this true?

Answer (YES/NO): YES